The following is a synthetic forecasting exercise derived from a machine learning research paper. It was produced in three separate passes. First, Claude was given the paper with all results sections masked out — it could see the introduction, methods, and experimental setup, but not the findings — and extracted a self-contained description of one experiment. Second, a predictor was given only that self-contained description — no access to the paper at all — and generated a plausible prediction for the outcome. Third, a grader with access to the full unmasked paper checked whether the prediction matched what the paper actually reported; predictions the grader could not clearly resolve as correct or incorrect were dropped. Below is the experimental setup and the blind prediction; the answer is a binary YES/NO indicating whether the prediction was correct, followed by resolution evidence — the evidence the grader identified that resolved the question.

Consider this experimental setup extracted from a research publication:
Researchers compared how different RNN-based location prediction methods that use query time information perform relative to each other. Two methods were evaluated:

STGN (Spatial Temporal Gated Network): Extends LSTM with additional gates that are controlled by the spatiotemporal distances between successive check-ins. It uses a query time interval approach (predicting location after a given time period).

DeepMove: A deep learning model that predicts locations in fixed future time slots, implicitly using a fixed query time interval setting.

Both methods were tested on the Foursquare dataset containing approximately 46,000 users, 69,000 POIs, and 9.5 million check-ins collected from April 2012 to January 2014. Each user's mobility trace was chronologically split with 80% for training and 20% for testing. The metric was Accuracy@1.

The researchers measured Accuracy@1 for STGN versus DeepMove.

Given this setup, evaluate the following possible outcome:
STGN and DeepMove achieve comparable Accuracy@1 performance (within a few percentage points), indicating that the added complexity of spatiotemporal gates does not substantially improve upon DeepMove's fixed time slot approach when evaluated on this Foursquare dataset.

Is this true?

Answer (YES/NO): NO